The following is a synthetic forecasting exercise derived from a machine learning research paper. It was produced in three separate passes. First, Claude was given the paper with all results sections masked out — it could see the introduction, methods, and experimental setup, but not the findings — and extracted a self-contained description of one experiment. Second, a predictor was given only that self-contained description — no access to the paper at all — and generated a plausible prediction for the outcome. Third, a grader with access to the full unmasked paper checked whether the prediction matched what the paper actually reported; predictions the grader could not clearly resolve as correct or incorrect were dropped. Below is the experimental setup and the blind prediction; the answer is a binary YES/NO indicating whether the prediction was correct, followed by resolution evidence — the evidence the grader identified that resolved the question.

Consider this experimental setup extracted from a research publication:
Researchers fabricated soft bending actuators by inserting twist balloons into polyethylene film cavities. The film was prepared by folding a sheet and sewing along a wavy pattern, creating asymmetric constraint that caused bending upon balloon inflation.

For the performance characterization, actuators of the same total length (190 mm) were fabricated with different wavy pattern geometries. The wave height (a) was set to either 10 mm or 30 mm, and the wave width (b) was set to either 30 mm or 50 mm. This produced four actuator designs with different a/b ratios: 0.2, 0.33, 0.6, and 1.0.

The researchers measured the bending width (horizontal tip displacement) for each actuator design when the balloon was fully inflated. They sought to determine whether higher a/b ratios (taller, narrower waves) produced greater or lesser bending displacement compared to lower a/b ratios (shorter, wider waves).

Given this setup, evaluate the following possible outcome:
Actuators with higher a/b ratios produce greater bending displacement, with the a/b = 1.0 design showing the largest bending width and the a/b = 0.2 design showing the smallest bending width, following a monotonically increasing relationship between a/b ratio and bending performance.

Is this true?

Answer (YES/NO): YES